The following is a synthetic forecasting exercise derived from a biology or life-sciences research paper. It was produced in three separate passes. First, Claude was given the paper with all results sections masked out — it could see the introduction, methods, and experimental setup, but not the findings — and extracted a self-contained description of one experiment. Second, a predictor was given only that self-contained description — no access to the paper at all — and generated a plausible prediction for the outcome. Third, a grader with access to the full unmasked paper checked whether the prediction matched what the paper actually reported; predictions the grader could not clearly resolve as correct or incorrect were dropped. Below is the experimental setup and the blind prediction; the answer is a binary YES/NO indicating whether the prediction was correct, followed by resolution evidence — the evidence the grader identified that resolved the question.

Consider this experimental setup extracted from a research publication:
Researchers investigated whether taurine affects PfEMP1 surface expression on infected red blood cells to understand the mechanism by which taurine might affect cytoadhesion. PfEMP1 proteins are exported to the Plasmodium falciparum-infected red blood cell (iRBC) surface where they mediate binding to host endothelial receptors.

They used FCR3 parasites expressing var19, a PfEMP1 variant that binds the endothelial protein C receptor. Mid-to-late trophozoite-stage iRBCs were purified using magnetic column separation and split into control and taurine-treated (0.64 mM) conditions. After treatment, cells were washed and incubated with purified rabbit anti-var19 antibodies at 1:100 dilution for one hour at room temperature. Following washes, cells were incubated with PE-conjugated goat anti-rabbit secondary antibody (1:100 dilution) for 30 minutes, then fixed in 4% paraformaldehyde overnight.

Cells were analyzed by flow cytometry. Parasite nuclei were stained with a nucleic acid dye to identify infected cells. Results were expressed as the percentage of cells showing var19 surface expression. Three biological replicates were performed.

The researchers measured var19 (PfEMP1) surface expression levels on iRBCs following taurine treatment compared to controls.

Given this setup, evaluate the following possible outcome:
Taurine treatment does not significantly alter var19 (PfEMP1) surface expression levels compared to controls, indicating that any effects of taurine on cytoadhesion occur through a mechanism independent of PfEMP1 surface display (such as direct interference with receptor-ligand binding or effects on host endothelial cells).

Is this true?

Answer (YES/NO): YES